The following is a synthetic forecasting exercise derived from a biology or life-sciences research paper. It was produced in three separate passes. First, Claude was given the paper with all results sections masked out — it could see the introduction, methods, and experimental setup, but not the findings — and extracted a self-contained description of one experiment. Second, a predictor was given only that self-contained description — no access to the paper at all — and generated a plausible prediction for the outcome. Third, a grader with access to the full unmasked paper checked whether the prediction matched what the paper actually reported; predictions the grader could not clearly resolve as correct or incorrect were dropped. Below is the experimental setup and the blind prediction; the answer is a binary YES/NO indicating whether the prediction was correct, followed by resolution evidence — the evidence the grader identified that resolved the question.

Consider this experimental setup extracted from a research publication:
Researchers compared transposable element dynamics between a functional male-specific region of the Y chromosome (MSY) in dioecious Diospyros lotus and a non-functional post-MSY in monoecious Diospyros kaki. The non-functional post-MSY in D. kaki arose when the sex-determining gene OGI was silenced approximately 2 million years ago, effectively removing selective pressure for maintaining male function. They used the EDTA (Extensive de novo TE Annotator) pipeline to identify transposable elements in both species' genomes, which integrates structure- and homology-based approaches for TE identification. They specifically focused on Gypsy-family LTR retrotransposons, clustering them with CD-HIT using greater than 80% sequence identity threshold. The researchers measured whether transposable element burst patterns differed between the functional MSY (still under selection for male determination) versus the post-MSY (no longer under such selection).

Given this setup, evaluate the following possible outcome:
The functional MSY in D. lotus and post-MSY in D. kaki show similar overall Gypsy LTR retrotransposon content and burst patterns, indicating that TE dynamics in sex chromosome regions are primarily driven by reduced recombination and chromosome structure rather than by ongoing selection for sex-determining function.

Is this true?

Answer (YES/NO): NO